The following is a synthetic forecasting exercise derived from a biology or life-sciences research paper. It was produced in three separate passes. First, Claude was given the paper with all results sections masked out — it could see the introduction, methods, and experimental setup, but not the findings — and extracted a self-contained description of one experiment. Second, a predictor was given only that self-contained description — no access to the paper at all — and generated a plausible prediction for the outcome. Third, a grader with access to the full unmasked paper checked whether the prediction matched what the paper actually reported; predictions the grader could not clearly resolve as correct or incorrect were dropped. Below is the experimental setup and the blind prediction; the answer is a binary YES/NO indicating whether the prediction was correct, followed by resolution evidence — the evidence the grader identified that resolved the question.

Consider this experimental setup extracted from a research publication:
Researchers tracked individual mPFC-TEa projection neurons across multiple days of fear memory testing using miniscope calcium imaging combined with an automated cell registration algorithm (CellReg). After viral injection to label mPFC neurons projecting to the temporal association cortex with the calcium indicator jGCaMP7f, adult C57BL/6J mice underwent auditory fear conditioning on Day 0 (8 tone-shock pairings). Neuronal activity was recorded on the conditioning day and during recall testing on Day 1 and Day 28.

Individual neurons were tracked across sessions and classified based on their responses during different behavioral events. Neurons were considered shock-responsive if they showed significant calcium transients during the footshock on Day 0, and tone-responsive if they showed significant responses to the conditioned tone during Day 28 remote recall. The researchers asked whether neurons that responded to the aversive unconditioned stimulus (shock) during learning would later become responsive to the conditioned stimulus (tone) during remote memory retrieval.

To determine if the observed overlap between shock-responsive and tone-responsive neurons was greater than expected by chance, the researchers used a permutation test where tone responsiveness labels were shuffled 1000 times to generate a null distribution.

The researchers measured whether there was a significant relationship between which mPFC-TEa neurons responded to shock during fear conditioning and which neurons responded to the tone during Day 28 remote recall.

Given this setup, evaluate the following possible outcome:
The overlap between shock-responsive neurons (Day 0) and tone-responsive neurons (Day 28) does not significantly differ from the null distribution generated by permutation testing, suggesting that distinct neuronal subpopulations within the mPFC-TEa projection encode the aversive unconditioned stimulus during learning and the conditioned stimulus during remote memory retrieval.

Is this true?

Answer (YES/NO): NO